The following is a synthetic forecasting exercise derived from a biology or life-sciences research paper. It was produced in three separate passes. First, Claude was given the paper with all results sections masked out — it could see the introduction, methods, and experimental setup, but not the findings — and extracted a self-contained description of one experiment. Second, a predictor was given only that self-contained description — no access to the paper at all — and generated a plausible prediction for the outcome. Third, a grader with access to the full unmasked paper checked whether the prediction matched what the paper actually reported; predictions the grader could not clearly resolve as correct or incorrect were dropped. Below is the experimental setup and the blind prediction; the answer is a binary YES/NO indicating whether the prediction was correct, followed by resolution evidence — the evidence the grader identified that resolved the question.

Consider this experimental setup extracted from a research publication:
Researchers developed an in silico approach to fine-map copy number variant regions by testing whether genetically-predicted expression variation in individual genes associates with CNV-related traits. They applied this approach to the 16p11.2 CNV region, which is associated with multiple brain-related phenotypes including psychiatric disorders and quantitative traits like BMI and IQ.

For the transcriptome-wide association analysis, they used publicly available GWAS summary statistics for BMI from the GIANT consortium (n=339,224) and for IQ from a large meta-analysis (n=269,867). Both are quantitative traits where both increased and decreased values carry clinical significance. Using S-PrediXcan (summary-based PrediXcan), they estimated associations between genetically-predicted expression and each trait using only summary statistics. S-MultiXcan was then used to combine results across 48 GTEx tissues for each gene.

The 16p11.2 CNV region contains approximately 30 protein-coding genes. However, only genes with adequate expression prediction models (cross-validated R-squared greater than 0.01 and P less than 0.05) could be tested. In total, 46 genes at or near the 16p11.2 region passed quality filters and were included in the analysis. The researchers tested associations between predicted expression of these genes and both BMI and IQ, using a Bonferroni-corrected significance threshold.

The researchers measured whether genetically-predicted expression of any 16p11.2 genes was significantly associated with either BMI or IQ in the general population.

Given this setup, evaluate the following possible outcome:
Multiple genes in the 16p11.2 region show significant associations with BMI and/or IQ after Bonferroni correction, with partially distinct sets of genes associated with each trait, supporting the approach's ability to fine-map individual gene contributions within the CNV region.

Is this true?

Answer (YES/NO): YES